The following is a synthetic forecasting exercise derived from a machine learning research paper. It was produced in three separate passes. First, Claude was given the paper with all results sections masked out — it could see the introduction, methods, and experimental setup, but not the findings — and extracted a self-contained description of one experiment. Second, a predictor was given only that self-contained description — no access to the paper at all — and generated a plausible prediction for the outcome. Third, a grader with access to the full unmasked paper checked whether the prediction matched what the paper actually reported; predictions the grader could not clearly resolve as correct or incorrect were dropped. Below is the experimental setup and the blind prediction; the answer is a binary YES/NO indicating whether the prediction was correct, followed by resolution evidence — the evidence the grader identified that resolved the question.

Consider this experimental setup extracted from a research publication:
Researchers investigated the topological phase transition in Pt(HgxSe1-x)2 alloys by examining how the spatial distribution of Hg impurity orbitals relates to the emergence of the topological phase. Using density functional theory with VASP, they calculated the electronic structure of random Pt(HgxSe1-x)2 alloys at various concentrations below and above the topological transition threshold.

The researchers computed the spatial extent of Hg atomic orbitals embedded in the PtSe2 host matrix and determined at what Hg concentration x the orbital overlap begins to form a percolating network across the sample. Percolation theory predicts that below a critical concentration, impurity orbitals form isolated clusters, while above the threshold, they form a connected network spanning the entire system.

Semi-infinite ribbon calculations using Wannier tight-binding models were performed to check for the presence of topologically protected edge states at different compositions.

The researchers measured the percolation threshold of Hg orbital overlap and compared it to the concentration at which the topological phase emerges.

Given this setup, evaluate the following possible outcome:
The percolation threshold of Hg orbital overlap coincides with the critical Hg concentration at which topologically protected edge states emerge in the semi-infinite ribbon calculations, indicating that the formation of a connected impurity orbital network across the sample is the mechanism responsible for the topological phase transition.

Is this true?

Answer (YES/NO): NO